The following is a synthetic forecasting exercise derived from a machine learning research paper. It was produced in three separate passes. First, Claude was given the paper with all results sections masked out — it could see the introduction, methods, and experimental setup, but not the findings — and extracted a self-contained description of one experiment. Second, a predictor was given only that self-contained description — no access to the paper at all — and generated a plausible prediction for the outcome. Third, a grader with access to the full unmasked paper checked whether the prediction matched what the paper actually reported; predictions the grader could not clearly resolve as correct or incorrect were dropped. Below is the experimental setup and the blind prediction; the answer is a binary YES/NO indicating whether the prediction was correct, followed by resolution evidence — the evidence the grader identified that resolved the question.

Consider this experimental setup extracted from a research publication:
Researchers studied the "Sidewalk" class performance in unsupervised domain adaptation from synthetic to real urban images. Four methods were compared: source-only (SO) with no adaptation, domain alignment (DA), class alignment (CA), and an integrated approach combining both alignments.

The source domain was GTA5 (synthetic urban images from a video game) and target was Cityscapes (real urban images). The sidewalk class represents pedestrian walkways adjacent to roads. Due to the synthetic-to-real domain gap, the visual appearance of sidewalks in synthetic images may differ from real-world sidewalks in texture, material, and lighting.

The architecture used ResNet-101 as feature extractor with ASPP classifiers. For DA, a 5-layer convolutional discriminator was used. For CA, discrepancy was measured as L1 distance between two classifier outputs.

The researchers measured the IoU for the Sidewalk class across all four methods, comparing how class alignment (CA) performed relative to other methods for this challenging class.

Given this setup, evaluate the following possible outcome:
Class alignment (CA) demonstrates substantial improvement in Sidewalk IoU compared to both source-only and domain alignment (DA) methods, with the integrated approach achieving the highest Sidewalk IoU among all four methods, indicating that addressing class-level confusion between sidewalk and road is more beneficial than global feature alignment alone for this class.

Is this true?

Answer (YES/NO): NO